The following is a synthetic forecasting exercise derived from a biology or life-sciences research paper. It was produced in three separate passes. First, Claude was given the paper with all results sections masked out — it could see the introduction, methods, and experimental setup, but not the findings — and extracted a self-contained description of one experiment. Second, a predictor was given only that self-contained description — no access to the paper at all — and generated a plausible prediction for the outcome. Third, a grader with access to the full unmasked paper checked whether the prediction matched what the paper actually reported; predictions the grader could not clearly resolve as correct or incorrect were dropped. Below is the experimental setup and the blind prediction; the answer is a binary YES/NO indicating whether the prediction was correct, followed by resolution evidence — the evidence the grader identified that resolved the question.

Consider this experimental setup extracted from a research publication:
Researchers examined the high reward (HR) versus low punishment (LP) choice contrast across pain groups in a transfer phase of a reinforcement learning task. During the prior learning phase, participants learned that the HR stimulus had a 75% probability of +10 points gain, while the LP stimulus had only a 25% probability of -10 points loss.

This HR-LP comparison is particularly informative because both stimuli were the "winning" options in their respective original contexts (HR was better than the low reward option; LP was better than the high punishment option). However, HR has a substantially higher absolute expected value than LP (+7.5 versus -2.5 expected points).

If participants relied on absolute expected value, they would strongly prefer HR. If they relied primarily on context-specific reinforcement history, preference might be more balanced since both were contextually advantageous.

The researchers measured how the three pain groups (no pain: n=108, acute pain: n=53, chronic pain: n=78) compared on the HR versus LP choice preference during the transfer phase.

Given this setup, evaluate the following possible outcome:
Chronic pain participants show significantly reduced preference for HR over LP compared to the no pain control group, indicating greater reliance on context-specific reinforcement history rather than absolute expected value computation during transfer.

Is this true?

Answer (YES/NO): NO